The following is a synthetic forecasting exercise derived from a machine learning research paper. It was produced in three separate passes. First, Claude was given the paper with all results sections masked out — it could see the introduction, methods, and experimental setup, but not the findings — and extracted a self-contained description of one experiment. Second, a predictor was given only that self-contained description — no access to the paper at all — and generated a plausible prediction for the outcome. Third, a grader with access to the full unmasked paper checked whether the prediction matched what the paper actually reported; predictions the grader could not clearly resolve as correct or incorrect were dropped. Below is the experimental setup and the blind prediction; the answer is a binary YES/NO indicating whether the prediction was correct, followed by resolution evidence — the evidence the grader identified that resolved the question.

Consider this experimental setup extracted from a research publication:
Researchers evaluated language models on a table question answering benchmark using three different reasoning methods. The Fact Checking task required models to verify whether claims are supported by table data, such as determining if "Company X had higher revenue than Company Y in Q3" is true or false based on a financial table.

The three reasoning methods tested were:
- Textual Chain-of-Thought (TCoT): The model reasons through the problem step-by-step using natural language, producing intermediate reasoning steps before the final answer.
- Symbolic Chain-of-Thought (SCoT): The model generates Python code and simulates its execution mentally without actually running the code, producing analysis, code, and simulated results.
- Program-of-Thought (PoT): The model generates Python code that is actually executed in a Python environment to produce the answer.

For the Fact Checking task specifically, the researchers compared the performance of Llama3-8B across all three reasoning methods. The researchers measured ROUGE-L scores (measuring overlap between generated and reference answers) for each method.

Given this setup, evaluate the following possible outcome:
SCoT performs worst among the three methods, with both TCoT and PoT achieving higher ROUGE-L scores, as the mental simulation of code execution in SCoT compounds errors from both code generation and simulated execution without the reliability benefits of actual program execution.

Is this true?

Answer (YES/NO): NO